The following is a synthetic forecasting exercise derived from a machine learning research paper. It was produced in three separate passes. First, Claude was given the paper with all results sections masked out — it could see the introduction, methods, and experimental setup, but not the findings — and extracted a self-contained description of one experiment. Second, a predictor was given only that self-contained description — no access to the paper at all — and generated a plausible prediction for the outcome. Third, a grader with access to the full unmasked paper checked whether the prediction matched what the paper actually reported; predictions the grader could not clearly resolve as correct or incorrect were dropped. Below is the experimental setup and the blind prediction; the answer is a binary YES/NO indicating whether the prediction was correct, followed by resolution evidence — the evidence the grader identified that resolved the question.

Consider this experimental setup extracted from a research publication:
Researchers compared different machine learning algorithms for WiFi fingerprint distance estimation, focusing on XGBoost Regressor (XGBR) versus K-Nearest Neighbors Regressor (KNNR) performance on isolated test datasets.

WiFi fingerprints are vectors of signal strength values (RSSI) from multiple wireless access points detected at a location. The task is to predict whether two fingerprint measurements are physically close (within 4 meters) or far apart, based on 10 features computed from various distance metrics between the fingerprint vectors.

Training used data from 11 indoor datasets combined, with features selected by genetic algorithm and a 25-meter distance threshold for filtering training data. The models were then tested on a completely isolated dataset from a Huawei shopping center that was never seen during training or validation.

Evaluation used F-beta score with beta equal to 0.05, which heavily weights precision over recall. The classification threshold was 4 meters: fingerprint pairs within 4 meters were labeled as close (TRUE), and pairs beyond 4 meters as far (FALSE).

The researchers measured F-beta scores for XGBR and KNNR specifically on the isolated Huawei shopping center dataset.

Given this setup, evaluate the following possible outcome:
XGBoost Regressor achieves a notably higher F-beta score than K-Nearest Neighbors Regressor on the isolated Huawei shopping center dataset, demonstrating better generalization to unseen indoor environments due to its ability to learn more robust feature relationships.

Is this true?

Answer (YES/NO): NO